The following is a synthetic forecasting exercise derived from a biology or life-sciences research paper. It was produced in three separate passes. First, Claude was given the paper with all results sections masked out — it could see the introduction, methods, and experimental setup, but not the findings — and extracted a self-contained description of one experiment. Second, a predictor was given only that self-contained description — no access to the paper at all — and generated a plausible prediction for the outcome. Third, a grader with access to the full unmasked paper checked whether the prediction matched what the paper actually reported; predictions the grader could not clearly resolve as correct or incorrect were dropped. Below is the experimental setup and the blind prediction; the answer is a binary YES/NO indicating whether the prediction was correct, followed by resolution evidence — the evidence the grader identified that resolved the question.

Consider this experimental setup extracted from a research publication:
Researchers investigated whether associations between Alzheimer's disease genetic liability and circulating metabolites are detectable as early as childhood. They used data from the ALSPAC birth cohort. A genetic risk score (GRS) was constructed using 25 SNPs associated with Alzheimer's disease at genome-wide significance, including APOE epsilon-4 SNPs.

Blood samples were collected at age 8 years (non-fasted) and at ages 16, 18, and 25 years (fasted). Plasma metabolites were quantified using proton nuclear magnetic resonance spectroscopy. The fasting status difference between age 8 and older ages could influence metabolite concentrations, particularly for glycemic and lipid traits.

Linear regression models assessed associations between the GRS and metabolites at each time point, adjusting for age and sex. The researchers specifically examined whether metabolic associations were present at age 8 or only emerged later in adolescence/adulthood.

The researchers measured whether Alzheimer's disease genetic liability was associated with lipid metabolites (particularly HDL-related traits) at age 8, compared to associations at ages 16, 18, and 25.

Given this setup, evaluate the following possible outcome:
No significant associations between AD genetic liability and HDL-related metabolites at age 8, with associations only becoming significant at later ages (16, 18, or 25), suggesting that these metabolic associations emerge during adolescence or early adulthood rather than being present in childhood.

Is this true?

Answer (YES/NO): NO